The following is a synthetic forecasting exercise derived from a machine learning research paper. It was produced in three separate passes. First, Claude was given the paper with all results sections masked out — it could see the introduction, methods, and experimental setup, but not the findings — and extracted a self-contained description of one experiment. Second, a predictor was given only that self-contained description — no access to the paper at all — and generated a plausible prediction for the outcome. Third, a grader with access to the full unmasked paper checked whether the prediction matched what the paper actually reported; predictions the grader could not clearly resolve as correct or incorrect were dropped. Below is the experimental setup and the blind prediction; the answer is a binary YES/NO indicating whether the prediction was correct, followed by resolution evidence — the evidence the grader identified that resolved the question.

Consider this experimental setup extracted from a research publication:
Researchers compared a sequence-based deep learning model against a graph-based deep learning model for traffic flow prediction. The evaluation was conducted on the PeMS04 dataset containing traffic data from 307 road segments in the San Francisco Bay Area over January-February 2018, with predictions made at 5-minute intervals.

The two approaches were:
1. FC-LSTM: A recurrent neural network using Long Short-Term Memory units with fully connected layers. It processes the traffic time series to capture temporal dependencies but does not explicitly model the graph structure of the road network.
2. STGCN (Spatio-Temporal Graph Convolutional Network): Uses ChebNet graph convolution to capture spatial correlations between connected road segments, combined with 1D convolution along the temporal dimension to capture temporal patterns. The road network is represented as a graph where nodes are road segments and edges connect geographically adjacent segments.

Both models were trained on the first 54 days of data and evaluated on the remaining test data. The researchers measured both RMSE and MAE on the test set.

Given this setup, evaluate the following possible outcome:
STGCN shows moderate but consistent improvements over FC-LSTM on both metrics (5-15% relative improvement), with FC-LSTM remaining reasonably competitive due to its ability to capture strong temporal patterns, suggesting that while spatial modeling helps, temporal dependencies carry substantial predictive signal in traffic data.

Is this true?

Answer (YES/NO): NO